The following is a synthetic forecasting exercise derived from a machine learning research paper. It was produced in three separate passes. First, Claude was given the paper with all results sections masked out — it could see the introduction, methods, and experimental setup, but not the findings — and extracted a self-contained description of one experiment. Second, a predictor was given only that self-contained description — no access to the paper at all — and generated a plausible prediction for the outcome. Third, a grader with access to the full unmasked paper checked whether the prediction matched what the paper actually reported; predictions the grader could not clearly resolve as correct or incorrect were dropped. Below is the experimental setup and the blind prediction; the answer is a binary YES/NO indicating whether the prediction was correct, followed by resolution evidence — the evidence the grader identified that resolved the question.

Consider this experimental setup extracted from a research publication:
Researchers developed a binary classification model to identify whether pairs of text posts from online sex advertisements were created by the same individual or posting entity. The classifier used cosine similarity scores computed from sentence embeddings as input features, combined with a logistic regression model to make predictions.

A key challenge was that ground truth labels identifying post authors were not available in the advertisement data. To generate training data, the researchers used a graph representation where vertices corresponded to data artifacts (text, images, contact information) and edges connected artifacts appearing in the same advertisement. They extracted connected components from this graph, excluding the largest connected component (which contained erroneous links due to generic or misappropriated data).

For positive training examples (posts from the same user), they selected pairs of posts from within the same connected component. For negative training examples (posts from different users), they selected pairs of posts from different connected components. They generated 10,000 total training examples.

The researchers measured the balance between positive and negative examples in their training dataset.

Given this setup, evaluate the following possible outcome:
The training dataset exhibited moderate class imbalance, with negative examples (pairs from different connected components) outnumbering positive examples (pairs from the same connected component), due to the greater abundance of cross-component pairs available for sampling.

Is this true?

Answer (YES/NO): NO